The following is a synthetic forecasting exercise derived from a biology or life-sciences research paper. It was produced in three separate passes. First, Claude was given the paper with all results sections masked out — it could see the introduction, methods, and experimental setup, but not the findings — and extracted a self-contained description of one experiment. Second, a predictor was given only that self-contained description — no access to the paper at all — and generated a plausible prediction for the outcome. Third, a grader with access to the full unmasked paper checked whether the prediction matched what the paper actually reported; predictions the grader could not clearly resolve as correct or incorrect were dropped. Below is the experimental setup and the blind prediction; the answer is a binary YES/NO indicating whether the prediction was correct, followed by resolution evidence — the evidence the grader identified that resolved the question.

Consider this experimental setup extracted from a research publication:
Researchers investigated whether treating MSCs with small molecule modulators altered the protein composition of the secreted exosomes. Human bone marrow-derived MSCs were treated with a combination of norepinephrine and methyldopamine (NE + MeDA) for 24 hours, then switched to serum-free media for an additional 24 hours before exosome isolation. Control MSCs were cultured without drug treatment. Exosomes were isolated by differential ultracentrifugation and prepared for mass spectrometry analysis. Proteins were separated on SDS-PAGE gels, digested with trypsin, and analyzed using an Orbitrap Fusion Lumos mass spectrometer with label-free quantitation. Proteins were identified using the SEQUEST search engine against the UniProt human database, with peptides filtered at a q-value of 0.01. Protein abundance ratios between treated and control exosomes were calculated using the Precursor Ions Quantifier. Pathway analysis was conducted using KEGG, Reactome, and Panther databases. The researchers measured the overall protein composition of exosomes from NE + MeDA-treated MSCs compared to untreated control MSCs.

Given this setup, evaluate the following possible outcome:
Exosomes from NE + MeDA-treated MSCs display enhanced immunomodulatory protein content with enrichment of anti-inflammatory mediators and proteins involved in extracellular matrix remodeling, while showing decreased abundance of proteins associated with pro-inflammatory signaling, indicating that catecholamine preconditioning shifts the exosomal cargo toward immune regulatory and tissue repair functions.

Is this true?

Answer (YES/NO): NO